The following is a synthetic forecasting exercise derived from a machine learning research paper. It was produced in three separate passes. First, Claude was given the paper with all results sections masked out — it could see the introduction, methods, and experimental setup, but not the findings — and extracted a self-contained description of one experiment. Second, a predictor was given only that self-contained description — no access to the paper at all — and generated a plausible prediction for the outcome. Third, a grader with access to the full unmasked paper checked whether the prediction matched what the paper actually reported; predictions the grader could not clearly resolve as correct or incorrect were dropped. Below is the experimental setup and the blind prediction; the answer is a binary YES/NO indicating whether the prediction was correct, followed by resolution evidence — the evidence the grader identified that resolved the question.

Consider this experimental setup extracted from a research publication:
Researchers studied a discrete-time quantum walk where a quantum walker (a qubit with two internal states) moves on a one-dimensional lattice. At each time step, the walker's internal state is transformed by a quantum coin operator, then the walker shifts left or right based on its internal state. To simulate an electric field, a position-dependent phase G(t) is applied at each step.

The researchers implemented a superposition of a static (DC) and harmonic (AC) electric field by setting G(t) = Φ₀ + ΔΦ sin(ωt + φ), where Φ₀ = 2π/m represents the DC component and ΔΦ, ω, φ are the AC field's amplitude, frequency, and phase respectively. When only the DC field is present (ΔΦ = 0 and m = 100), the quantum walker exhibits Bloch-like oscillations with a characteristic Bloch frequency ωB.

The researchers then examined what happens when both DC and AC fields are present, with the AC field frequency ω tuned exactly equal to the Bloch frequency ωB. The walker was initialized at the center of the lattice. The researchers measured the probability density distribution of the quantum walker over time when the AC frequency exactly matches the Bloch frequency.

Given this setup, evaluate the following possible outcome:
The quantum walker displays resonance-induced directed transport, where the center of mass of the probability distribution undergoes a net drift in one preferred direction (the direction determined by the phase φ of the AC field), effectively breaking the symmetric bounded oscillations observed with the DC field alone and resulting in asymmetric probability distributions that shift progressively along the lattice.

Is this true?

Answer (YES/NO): YES